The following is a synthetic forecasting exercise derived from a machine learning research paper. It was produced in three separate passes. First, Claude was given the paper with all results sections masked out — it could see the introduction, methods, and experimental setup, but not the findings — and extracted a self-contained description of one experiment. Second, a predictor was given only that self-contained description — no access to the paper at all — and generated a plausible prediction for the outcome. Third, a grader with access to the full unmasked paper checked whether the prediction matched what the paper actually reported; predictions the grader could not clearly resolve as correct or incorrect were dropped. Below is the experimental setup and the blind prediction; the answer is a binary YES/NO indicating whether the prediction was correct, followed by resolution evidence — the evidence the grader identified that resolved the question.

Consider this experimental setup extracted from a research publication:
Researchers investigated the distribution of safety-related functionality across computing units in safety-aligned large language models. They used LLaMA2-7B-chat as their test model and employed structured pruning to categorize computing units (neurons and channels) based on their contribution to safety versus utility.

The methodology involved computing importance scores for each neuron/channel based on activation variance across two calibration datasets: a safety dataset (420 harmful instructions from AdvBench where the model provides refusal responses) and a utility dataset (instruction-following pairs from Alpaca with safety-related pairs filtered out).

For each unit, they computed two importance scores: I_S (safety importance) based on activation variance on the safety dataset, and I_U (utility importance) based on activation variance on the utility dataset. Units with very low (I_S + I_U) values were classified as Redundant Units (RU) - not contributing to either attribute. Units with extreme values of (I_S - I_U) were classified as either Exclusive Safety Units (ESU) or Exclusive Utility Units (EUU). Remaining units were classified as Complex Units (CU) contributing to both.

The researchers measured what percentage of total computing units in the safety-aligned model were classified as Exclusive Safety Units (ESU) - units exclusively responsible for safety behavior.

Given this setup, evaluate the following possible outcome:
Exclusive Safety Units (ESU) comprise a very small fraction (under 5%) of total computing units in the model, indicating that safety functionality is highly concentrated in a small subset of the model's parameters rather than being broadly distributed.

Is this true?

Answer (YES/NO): YES